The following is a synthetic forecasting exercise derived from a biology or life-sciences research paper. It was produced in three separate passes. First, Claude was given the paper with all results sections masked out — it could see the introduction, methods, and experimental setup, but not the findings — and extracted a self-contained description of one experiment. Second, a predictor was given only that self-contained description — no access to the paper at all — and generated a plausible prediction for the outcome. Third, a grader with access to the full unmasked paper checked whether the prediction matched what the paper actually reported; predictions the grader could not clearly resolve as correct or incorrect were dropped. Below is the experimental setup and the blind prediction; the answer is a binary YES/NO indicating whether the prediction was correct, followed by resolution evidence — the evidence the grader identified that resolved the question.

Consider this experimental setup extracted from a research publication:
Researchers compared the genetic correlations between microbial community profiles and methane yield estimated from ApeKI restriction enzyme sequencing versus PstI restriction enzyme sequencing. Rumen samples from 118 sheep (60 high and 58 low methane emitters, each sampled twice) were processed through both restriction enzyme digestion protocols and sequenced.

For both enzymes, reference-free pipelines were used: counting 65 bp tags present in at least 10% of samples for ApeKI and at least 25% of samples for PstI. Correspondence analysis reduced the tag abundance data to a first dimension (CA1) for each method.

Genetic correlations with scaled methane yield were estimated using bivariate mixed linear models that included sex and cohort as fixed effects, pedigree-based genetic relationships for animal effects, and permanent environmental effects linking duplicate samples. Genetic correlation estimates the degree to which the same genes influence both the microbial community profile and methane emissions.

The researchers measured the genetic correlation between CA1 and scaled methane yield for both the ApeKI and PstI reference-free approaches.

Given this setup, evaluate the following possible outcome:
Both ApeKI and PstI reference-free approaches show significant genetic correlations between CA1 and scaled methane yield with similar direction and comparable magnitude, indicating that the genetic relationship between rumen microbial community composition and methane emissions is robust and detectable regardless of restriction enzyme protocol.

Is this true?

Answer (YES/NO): NO